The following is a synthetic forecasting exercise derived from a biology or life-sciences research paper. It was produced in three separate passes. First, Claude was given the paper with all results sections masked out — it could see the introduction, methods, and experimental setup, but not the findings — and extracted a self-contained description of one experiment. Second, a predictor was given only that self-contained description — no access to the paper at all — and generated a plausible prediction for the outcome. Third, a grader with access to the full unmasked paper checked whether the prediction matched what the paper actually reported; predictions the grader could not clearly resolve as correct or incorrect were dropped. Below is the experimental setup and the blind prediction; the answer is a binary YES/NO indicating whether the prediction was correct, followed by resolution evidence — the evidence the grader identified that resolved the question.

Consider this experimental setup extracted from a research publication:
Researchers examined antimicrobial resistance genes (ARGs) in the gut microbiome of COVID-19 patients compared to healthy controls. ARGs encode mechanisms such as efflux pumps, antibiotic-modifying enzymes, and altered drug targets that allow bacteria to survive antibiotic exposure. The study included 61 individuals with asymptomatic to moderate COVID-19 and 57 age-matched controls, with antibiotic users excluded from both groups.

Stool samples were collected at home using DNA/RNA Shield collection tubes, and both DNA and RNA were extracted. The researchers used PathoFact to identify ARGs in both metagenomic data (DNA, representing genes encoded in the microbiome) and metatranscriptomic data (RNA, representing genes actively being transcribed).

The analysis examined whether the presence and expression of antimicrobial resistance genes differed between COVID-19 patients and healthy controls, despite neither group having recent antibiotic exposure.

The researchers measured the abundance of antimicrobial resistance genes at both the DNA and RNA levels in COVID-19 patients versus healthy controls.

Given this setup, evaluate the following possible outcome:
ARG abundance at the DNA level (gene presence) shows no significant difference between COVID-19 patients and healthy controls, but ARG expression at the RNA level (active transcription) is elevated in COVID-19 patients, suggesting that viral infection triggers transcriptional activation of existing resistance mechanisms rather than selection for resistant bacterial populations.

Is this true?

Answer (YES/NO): YES